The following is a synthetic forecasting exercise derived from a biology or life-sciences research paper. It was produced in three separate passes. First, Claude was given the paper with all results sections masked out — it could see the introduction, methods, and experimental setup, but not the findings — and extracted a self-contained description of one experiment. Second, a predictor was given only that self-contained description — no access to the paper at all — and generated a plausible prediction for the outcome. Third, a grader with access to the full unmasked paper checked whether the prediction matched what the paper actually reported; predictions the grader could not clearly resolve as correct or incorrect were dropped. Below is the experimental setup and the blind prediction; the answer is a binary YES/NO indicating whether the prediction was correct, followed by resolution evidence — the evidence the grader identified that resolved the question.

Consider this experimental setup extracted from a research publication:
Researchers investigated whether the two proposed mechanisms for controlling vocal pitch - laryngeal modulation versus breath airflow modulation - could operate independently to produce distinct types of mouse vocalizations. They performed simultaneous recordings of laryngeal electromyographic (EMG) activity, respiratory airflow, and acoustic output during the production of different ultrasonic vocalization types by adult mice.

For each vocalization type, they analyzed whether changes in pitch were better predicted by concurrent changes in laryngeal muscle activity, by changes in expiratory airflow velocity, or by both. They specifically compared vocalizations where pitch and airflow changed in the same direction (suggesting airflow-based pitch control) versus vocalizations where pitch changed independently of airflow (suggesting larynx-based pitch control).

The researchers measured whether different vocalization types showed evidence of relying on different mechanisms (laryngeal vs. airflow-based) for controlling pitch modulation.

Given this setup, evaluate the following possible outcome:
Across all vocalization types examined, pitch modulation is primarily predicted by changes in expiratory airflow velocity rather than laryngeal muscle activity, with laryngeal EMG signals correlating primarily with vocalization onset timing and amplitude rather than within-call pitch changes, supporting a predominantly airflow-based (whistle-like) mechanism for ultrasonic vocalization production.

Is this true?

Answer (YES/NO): NO